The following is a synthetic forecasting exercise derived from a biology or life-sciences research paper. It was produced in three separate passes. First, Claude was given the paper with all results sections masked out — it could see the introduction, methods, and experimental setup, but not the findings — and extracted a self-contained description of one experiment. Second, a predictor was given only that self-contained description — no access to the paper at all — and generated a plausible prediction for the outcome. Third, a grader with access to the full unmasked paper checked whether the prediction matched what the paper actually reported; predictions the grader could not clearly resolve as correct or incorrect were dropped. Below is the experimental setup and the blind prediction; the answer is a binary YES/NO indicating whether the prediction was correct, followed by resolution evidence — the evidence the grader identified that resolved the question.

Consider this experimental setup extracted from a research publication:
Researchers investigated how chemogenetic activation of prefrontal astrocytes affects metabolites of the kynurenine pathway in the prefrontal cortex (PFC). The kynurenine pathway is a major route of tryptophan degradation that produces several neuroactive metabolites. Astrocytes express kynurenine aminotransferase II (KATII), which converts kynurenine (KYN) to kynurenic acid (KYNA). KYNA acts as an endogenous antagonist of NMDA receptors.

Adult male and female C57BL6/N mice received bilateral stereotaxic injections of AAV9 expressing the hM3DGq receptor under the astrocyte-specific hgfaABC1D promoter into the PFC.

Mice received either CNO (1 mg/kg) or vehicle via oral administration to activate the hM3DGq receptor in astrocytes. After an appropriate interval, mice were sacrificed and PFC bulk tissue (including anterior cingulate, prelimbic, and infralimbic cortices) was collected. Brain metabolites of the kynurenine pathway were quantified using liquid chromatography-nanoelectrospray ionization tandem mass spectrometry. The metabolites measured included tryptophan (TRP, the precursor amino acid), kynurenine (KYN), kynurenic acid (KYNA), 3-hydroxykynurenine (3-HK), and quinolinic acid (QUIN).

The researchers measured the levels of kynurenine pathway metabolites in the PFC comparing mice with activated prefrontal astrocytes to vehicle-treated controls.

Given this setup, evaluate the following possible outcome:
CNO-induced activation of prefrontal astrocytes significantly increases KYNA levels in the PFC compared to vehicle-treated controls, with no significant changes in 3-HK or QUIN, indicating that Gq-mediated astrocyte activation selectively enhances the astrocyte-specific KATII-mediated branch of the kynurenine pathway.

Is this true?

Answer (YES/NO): YES